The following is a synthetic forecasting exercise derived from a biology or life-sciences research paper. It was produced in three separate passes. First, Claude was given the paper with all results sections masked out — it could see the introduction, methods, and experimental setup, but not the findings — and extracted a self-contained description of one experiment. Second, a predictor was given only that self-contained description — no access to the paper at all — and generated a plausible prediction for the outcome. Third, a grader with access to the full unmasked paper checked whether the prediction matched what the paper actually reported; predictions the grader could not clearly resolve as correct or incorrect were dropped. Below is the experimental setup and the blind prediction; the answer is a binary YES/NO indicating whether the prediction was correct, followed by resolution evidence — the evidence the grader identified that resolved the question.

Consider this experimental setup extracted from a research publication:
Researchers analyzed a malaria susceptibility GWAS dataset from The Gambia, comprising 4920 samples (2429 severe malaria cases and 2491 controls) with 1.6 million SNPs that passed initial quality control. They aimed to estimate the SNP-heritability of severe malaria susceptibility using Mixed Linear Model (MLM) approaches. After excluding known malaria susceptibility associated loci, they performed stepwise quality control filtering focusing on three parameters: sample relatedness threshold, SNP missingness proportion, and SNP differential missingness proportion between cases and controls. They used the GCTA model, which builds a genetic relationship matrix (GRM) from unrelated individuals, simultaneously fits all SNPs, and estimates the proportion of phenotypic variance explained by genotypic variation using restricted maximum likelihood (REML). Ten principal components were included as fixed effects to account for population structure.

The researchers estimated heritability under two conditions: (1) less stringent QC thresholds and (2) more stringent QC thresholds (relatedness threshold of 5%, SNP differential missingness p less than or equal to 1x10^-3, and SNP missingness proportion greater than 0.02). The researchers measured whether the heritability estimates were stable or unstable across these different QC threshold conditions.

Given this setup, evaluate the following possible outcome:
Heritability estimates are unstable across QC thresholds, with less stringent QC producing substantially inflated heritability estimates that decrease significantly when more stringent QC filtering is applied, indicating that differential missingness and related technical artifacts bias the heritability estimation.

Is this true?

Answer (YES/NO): YES